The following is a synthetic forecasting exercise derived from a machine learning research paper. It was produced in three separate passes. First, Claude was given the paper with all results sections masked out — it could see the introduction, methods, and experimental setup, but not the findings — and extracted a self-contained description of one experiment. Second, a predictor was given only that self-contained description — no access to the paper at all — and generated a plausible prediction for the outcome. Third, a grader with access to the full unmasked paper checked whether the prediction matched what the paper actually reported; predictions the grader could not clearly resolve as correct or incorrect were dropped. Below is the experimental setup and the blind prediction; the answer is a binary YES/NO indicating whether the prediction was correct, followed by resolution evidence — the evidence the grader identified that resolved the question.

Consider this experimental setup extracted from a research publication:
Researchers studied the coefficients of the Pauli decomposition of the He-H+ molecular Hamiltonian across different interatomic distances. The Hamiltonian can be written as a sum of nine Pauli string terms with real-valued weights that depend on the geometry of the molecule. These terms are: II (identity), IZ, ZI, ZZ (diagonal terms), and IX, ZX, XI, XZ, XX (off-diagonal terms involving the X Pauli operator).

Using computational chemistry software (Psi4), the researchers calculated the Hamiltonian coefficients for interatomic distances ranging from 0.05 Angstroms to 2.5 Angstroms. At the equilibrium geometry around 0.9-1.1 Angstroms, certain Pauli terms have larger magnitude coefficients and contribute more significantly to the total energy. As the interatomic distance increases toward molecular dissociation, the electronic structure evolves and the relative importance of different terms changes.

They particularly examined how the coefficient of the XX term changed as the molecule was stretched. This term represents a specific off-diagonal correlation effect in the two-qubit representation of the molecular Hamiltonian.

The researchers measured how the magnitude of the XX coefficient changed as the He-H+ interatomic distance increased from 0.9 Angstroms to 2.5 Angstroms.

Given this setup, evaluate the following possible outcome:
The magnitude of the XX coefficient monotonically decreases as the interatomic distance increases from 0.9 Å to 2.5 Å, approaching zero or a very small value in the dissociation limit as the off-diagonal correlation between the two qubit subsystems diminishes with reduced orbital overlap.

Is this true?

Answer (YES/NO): YES